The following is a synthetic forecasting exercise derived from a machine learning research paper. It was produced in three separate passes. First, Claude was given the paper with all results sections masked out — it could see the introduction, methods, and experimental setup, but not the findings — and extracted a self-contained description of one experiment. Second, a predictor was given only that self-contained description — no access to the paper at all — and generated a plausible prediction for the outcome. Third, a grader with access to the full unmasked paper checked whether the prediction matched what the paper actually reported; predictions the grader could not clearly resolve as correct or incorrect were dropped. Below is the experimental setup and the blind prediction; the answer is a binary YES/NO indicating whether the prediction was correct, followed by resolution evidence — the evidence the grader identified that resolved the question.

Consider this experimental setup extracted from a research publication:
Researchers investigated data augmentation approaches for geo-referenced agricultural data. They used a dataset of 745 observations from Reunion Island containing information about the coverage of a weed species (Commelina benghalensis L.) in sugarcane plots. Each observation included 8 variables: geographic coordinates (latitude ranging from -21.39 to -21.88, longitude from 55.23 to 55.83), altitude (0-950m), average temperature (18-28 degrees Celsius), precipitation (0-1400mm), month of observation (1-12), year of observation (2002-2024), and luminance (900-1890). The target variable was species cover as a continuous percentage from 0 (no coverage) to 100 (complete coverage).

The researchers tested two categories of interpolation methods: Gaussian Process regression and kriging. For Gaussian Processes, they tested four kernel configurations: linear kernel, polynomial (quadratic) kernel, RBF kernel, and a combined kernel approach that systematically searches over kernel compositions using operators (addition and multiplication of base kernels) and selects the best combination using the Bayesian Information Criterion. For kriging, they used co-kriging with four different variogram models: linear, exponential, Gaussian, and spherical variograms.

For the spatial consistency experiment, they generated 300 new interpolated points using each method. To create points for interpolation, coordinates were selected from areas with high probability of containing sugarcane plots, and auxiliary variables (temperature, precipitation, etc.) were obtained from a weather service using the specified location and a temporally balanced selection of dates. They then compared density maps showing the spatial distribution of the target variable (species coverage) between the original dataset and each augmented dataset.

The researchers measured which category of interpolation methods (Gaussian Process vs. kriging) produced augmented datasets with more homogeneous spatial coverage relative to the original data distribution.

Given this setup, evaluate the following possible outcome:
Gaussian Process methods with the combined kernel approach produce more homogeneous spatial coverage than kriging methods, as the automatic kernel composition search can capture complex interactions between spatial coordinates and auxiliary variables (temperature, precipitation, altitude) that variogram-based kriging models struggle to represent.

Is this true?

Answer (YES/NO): NO